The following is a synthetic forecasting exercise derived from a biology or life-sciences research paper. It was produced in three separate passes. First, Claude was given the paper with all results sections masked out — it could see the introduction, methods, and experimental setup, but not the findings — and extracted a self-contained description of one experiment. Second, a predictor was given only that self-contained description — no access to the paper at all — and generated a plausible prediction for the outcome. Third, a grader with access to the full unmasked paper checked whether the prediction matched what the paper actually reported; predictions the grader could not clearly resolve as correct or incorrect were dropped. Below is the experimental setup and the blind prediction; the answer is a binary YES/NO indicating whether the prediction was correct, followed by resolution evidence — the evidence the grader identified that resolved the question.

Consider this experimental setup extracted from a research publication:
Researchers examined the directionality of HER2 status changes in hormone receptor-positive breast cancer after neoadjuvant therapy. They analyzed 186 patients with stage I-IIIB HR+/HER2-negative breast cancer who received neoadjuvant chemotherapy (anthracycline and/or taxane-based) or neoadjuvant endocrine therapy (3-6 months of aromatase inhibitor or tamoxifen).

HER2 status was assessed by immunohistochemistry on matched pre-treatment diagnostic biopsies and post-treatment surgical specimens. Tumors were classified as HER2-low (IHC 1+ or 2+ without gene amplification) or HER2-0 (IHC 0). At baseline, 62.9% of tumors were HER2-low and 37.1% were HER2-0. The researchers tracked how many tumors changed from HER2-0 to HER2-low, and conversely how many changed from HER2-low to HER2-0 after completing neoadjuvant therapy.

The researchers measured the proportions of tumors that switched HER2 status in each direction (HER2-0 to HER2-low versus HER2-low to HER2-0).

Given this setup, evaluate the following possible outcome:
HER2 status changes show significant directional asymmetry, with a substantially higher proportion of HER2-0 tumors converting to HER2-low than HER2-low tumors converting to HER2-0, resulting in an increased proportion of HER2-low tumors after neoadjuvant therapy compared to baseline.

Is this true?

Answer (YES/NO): NO